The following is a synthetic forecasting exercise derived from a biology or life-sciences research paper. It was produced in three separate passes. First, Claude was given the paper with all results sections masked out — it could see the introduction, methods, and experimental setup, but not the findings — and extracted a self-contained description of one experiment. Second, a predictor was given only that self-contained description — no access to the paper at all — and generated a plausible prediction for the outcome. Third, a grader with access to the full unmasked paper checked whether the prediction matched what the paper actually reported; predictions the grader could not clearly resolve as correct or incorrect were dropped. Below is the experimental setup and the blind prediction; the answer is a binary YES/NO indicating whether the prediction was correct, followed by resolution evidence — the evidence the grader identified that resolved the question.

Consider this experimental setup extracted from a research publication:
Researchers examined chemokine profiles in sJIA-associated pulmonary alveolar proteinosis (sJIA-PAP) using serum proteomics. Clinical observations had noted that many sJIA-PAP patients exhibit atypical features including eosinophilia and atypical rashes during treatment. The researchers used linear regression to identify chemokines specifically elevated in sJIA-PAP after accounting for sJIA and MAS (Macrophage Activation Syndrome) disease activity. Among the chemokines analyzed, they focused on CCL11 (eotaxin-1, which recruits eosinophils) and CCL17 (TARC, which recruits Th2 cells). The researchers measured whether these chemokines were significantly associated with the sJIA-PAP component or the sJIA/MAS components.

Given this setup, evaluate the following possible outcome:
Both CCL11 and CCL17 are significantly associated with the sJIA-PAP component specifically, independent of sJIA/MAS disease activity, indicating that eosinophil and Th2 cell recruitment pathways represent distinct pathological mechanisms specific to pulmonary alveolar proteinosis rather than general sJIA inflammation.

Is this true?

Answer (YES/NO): YES